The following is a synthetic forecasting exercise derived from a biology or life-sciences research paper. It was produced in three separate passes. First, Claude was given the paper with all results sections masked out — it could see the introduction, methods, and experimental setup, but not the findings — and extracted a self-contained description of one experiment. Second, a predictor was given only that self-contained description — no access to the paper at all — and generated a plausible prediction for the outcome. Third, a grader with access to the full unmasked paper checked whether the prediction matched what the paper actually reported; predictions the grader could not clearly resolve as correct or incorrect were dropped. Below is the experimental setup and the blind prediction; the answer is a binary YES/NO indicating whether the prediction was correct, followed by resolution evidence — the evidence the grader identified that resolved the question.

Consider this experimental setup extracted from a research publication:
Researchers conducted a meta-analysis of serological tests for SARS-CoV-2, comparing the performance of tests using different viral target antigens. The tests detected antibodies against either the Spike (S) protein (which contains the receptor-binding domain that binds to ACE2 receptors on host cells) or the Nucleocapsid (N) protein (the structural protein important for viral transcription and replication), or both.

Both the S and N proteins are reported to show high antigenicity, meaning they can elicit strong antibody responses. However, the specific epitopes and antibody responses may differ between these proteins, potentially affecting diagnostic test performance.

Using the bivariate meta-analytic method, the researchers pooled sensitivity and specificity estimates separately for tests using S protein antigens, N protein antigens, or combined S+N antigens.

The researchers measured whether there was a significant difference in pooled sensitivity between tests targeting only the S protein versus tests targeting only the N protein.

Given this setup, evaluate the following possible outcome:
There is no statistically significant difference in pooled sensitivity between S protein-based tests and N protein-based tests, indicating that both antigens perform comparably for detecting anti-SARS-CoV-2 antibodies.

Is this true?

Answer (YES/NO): NO